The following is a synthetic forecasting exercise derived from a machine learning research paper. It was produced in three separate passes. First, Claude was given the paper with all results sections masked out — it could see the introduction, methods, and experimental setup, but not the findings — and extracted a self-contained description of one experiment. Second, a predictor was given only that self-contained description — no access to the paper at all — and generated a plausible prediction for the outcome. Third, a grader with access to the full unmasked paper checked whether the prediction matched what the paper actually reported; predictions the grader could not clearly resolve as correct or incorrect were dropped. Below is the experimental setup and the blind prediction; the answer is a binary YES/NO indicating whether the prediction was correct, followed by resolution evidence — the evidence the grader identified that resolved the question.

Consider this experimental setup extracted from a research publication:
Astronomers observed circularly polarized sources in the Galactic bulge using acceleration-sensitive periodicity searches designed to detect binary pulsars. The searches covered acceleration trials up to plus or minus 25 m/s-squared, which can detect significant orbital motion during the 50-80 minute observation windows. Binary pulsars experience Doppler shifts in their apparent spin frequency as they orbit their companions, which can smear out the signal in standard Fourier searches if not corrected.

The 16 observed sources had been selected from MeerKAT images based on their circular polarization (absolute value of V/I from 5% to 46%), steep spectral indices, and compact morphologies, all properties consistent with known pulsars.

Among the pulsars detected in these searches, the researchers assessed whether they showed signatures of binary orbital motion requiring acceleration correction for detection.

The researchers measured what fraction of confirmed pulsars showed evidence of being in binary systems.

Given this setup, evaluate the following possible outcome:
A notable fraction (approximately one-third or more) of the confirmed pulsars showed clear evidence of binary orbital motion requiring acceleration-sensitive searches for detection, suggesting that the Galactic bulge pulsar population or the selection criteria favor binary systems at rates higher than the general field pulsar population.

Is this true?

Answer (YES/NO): YES